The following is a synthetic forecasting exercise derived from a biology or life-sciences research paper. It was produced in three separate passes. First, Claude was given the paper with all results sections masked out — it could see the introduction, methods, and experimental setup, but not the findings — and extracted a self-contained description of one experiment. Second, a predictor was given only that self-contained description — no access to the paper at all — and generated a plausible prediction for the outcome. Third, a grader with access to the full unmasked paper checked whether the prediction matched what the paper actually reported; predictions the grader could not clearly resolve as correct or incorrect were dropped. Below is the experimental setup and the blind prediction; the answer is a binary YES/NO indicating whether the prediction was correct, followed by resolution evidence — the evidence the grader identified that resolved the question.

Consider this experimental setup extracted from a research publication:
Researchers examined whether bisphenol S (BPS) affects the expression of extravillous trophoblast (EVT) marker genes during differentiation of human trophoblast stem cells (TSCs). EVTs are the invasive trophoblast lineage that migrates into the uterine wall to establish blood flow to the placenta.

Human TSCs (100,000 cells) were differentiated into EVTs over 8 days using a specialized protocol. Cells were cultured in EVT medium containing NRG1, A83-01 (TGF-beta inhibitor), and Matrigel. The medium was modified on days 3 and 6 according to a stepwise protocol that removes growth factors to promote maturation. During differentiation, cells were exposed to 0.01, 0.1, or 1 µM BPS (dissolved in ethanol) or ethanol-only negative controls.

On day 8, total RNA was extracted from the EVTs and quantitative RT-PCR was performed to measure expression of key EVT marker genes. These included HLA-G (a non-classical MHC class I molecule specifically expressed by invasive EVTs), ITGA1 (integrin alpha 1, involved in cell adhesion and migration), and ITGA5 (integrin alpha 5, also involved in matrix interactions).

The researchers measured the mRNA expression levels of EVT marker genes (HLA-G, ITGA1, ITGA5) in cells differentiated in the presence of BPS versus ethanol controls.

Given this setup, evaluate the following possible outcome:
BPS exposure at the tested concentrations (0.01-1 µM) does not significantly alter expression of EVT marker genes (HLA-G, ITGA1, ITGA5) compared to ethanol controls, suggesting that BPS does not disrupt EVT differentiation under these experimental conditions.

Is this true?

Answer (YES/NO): YES